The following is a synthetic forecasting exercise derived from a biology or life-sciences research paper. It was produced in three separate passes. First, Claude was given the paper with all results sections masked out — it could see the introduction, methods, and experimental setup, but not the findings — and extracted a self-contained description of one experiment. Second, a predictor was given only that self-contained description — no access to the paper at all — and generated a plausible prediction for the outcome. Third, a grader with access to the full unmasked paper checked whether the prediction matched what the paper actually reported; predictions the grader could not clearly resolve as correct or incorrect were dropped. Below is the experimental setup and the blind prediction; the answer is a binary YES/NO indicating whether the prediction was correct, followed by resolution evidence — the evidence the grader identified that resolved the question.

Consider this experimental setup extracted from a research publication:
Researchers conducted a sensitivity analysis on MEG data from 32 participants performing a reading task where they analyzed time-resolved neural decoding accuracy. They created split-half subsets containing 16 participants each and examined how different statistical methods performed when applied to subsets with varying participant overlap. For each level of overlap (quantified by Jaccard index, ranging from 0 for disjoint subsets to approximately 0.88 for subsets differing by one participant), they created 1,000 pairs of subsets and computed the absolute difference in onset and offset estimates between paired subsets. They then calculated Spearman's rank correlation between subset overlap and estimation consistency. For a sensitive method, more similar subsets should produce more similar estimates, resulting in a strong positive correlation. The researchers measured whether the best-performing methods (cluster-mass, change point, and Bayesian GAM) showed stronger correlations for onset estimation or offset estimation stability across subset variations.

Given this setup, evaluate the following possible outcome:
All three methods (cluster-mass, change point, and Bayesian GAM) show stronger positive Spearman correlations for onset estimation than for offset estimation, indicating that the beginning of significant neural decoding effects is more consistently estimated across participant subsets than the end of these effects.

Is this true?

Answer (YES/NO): NO